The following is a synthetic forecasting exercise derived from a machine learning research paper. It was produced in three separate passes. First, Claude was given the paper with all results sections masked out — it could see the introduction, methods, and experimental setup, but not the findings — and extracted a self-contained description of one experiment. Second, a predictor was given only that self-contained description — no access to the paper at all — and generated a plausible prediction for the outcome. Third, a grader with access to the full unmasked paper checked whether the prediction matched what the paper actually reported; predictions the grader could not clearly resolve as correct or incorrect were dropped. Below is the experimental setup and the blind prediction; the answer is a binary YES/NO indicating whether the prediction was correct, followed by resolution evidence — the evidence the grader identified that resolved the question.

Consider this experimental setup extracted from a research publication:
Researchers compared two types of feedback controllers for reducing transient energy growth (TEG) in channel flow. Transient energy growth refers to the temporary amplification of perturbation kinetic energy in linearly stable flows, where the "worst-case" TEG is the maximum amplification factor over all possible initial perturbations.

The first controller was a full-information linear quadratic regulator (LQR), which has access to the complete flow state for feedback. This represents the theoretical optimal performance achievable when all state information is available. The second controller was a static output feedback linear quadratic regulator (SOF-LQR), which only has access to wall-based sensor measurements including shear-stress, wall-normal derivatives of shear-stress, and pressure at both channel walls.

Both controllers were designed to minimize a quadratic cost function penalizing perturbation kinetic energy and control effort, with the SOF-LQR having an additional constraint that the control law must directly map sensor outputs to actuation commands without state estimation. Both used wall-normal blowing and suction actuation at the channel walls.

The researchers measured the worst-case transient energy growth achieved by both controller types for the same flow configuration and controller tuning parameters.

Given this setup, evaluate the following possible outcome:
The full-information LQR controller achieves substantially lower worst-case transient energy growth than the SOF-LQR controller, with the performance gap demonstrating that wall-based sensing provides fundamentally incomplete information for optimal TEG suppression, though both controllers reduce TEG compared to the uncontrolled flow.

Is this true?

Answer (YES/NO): YES